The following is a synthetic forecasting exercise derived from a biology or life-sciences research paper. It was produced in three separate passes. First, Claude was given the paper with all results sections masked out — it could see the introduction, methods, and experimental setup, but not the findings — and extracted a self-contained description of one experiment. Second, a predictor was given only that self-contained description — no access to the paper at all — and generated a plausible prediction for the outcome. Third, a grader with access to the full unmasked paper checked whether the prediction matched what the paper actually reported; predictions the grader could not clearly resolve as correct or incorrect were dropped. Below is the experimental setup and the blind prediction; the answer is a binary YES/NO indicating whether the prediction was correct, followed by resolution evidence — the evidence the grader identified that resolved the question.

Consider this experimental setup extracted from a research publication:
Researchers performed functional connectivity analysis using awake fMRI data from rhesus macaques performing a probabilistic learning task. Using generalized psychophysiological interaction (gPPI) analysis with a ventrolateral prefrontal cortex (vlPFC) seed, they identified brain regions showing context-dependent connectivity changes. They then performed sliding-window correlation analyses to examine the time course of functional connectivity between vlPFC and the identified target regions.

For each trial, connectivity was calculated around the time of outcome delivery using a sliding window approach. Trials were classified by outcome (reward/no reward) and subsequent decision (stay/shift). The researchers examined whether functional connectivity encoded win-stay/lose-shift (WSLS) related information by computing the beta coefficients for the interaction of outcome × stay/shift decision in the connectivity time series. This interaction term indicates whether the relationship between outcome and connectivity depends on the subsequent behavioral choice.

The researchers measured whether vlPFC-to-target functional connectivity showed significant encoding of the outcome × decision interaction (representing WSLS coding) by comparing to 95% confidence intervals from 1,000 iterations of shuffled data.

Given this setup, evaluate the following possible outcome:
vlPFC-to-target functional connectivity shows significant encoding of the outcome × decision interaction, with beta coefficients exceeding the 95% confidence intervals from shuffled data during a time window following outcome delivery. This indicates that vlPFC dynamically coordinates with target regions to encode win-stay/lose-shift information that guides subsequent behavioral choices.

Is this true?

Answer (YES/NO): YES